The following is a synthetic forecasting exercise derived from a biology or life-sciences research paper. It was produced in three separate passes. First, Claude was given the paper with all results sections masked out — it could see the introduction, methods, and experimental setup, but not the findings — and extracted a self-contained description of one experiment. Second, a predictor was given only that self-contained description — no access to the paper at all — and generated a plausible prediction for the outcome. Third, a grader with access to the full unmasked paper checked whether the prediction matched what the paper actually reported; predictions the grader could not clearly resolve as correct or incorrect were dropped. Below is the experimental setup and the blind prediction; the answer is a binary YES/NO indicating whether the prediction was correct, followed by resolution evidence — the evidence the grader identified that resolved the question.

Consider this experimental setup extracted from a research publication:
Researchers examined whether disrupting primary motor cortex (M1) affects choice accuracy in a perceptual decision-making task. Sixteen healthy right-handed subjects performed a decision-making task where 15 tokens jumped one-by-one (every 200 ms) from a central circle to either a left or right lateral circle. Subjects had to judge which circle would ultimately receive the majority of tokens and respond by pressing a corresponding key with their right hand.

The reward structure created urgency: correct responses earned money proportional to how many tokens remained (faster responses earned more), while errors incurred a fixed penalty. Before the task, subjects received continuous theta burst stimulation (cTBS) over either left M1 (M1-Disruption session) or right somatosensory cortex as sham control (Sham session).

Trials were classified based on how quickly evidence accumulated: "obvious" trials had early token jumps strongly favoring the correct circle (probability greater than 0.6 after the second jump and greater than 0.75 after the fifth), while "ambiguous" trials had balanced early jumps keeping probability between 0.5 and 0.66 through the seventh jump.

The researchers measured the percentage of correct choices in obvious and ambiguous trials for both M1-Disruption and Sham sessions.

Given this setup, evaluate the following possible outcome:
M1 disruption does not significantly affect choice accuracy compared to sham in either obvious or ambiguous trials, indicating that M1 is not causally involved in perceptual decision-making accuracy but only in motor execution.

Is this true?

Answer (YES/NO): YES